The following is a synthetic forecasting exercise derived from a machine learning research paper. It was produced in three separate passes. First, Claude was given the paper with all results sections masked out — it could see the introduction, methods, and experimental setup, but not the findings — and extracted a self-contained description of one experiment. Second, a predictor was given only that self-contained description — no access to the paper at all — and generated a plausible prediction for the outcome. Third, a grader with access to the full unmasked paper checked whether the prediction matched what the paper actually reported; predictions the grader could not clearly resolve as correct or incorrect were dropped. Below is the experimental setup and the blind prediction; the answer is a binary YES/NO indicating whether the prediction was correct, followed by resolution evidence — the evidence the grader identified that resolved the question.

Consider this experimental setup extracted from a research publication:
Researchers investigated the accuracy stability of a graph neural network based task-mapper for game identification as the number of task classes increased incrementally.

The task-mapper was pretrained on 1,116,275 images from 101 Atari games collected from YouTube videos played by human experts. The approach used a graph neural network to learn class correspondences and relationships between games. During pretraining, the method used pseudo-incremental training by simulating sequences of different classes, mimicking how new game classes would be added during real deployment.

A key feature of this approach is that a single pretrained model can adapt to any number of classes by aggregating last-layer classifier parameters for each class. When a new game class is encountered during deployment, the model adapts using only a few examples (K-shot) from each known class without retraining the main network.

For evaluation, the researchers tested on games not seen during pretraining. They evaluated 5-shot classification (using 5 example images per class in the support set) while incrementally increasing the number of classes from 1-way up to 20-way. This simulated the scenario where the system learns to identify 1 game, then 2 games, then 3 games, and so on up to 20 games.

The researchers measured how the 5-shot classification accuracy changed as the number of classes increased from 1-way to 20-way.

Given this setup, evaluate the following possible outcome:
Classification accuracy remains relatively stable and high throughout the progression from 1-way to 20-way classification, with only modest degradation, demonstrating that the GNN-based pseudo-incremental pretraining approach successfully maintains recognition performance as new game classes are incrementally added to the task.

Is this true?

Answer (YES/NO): YES